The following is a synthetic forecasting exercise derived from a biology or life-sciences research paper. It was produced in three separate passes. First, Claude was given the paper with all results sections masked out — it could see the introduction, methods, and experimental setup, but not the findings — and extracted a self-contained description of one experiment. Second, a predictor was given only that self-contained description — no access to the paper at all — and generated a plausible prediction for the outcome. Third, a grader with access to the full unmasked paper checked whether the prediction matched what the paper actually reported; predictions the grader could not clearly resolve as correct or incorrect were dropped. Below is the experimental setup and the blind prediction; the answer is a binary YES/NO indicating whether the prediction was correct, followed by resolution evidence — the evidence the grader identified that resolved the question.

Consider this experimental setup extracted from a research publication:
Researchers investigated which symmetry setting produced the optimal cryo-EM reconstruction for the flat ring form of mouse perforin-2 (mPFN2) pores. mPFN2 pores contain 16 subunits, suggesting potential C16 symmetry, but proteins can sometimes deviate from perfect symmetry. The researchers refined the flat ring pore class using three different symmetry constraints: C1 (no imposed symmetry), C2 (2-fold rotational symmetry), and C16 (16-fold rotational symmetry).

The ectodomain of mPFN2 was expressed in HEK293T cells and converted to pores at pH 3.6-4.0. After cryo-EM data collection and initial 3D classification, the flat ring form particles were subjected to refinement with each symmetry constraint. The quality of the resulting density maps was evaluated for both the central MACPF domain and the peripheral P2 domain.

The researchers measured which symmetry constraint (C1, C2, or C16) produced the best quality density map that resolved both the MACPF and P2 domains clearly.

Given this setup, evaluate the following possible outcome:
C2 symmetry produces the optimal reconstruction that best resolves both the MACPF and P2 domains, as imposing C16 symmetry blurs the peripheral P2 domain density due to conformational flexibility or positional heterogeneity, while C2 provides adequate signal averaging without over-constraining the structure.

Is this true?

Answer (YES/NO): YES